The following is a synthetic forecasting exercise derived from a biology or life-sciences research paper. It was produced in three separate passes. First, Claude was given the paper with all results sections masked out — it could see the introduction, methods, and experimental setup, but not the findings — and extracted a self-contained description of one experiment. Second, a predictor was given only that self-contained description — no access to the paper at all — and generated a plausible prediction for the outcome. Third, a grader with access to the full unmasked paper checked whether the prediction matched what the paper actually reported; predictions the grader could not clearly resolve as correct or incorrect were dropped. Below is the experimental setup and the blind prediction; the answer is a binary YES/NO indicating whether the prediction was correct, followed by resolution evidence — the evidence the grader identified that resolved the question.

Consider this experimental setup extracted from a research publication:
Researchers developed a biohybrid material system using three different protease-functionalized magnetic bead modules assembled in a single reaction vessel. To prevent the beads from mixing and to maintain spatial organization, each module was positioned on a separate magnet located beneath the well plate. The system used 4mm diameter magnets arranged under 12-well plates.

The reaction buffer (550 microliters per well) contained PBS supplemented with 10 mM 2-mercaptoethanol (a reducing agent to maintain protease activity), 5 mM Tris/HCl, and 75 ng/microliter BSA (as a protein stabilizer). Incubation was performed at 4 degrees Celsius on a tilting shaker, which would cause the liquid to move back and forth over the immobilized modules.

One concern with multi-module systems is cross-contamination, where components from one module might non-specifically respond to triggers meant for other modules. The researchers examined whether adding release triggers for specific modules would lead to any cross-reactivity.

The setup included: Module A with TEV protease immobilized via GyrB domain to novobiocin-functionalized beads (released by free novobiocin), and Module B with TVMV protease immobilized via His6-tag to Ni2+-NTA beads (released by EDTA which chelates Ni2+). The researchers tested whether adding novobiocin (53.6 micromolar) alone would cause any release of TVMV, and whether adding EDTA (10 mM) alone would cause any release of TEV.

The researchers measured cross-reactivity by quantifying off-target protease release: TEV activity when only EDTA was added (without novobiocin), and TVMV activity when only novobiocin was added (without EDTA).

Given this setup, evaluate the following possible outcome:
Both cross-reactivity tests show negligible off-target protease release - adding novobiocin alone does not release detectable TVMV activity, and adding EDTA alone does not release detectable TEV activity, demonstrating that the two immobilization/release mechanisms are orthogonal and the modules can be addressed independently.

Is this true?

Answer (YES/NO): YES